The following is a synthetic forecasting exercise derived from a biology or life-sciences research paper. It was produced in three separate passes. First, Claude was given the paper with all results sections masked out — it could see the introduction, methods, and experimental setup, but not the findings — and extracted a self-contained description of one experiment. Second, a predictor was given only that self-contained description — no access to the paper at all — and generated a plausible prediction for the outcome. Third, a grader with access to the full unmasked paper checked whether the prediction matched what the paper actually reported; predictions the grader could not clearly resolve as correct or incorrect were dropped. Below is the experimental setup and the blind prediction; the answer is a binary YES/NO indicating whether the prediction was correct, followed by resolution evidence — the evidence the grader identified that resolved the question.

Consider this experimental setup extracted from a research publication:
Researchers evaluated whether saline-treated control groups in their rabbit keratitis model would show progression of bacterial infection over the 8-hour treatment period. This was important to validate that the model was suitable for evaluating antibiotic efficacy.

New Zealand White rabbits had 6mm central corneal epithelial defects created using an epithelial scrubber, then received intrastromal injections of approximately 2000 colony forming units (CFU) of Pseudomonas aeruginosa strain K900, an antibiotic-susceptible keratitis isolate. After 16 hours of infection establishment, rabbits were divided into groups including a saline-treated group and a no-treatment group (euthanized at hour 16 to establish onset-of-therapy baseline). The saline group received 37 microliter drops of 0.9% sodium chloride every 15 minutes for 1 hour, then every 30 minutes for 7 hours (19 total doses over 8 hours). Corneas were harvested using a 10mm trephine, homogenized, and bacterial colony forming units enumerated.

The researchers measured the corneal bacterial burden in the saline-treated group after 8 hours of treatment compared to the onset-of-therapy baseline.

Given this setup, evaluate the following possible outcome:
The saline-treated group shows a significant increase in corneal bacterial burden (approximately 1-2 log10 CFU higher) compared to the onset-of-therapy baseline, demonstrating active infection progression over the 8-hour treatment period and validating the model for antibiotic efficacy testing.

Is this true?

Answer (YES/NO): NO